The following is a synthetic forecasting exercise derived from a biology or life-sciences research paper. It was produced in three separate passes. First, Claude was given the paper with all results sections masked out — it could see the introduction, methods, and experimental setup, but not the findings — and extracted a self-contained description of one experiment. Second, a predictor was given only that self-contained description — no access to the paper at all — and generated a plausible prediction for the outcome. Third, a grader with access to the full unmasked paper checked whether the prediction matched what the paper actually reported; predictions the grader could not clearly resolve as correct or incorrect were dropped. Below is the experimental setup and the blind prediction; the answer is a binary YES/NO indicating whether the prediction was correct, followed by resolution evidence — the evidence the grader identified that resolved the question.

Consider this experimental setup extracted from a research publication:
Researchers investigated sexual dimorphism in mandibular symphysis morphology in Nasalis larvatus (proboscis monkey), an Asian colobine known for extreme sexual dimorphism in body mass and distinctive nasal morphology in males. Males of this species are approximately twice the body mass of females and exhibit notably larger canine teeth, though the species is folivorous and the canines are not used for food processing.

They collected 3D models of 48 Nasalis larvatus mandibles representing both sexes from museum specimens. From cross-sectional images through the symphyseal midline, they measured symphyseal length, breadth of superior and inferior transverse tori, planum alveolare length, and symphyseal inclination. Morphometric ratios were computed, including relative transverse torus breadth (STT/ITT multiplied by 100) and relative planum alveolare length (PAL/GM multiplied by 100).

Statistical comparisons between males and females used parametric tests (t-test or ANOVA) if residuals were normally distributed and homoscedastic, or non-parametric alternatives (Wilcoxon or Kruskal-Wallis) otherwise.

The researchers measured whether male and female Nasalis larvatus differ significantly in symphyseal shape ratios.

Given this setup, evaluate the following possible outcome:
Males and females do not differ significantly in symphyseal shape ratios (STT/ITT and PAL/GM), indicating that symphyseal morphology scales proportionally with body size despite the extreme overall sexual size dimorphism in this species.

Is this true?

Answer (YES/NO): NO